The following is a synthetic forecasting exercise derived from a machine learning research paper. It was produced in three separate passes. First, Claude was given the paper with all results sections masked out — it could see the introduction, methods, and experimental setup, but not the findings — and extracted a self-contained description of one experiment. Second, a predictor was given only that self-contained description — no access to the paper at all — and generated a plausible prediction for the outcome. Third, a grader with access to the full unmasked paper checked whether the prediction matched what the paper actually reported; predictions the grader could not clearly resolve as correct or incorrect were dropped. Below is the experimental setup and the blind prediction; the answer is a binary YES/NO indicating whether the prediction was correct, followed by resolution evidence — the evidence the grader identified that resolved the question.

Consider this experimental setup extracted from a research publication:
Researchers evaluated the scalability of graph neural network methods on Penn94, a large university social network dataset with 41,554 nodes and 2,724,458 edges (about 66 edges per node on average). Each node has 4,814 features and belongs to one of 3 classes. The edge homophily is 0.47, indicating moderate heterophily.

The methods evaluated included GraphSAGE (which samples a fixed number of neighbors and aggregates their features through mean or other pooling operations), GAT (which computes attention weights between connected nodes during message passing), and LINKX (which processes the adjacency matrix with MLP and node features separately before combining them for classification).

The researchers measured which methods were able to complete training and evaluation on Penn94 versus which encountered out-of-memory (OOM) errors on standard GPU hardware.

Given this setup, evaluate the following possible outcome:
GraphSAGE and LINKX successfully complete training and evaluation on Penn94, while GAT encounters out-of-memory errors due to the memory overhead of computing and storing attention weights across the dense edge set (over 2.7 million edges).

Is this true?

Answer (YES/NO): NO